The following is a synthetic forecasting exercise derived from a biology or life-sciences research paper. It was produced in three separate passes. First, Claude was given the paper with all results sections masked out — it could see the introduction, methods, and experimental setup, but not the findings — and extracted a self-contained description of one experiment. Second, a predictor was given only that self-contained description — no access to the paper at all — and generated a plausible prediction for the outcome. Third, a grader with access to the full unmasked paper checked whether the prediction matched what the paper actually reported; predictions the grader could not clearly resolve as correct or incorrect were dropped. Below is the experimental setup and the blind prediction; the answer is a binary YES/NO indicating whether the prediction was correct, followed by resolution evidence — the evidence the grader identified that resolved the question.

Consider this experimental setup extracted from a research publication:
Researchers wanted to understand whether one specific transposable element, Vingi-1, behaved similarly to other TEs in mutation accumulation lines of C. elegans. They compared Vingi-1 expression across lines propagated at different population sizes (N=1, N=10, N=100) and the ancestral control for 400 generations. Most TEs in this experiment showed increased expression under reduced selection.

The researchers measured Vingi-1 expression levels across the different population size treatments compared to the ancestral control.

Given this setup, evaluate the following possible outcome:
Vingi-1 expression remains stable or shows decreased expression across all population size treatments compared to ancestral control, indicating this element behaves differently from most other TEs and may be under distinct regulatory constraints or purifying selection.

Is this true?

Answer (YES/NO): NO